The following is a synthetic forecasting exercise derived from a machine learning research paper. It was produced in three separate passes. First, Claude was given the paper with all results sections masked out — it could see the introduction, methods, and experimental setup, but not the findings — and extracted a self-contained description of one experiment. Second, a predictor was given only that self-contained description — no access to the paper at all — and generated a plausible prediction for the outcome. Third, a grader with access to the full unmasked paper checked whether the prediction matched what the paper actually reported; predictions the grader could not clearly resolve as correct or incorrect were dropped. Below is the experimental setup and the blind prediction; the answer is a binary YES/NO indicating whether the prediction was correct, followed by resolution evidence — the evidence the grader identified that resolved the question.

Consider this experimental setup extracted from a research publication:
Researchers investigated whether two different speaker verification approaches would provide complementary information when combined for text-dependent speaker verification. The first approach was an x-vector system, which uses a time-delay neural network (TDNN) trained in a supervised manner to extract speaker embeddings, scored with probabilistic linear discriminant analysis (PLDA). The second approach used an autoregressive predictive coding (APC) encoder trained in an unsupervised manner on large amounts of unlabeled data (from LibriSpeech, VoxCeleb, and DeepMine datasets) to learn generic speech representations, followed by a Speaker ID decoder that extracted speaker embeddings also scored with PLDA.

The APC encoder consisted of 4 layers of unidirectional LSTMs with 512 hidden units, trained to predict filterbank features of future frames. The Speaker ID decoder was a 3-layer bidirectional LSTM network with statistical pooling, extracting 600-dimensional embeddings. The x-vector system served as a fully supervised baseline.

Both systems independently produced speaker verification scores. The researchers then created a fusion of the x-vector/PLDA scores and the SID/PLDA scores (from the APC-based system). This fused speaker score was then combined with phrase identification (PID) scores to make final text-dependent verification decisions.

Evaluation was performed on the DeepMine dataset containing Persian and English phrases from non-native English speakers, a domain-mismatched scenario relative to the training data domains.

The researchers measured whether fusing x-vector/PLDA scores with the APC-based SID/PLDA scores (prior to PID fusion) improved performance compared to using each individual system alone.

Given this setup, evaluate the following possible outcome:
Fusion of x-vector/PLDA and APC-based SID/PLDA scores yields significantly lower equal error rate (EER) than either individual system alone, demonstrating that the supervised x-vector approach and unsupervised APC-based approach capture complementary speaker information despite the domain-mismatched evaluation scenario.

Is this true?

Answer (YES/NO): YES